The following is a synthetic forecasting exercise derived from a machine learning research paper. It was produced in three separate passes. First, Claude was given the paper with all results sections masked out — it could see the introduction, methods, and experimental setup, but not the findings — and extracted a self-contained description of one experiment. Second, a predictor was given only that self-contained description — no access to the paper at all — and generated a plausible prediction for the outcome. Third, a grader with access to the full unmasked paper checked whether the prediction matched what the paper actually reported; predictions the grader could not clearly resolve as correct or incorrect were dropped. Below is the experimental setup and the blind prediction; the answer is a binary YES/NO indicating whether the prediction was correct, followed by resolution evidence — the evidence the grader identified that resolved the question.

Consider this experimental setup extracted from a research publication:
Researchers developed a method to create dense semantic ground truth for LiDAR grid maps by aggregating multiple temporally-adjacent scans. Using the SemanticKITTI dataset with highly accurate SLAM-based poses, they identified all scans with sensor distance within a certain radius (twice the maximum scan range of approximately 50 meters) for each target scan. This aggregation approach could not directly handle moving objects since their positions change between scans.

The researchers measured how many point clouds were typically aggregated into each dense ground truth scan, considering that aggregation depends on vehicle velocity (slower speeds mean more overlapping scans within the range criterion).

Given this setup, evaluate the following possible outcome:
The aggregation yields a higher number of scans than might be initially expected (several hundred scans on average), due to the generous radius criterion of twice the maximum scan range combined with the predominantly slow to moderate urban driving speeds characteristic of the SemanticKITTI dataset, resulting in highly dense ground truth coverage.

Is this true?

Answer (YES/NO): NO